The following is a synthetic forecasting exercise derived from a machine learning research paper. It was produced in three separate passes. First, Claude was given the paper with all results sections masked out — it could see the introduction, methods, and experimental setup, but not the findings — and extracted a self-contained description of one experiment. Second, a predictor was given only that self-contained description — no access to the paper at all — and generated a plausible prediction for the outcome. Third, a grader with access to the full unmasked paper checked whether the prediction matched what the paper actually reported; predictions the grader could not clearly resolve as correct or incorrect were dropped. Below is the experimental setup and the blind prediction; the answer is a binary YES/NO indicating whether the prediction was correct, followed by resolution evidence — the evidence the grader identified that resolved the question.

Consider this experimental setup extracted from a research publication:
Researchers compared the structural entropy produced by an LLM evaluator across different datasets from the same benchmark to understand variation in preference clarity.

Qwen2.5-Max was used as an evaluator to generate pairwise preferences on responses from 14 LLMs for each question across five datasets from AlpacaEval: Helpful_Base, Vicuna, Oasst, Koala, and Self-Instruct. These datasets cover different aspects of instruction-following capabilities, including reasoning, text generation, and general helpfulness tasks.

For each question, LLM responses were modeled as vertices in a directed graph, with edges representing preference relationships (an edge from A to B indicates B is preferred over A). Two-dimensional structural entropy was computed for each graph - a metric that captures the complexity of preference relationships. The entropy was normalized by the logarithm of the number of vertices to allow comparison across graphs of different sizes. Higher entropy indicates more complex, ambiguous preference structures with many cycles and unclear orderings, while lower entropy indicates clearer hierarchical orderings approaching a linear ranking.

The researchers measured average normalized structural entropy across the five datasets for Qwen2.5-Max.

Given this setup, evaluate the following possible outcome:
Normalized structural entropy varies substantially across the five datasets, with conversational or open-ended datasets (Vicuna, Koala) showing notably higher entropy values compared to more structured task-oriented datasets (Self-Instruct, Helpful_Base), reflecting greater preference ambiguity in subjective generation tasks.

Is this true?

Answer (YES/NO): NO